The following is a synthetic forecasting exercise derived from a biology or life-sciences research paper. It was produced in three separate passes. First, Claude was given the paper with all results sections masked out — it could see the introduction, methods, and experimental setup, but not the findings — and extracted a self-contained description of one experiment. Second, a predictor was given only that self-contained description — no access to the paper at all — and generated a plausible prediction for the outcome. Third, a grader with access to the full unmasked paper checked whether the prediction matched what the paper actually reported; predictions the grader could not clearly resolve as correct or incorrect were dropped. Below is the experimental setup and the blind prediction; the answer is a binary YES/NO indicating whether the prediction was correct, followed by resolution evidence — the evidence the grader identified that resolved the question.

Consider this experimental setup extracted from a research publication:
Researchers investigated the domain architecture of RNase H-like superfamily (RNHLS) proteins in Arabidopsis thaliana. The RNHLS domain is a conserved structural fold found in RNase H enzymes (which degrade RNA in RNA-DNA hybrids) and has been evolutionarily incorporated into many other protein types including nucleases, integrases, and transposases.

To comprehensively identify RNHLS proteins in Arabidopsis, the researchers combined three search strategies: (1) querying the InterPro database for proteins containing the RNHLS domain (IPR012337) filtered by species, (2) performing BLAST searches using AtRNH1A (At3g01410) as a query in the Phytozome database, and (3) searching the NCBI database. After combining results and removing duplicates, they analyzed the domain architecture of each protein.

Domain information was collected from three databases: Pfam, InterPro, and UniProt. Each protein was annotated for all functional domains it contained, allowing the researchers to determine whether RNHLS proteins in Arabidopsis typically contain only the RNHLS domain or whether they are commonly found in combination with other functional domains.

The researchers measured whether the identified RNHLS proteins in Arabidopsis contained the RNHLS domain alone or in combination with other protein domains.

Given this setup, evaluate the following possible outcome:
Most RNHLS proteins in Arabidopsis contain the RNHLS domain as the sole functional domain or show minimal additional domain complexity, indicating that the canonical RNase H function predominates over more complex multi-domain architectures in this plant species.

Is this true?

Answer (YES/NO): NO